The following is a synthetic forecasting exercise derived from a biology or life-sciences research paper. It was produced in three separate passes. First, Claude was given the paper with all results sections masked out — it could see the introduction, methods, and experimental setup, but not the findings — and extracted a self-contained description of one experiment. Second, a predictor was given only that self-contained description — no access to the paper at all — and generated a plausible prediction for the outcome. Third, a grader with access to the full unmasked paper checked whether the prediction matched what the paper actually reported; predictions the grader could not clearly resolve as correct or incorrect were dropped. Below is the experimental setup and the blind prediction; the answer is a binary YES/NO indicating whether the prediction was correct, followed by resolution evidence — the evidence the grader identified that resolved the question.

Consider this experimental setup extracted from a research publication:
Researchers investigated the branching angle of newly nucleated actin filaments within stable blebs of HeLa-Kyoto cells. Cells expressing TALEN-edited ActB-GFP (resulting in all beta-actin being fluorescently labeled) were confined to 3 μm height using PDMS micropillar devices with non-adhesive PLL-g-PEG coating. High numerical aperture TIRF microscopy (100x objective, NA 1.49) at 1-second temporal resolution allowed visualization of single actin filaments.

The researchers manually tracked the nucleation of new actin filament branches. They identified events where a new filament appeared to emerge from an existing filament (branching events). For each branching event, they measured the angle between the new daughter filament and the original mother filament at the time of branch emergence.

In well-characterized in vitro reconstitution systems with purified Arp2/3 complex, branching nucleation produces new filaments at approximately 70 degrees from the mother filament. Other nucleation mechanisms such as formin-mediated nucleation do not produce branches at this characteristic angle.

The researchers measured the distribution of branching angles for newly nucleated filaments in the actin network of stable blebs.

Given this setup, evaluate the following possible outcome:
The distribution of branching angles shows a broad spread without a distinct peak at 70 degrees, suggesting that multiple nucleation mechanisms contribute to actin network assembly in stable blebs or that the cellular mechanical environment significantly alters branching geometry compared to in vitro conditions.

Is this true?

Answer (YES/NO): NO